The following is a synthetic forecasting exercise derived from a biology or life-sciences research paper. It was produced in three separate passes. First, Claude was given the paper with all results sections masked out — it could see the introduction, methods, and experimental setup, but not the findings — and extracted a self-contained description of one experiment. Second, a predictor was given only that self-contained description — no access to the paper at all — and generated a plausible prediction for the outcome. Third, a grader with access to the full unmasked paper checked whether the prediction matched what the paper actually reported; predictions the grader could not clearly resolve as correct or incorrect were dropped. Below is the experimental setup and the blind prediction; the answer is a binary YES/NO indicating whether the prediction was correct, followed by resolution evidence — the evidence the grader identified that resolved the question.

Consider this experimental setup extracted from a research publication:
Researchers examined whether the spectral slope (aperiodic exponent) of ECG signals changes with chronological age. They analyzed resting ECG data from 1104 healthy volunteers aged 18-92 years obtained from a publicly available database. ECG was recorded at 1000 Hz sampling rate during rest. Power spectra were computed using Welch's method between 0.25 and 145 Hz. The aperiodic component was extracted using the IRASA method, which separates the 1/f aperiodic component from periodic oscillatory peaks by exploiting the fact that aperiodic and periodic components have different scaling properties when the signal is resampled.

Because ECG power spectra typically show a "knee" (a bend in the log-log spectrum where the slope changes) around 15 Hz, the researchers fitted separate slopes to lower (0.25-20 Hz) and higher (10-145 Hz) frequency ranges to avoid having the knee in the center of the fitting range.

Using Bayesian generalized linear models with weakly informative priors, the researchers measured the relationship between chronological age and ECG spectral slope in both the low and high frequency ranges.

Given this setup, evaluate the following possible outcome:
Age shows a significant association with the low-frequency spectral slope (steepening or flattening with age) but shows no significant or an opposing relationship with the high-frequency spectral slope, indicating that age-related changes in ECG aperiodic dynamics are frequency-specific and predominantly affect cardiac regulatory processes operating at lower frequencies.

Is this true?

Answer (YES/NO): NO